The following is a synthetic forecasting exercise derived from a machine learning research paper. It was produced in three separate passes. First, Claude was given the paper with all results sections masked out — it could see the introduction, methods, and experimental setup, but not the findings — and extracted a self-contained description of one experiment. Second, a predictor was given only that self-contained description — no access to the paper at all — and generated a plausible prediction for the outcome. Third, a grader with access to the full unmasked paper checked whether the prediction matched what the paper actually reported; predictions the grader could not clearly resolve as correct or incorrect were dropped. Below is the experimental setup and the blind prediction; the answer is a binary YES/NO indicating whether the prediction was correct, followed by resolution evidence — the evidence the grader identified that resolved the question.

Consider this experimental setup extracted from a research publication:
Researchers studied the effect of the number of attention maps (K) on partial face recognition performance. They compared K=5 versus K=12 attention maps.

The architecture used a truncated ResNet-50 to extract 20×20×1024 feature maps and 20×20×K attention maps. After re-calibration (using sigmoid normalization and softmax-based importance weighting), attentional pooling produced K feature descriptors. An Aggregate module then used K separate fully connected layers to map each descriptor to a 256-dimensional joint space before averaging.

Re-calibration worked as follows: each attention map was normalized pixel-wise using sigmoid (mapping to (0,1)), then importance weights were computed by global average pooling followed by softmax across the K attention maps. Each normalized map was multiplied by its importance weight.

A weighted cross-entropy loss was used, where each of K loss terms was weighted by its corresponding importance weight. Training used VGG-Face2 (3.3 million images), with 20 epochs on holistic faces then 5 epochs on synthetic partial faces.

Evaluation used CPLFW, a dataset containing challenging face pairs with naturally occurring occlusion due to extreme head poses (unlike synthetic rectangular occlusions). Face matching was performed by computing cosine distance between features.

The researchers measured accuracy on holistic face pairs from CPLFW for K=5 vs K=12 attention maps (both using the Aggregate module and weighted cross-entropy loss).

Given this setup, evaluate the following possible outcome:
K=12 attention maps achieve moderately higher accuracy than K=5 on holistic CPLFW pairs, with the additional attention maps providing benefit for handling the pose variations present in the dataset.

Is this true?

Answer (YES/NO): NO